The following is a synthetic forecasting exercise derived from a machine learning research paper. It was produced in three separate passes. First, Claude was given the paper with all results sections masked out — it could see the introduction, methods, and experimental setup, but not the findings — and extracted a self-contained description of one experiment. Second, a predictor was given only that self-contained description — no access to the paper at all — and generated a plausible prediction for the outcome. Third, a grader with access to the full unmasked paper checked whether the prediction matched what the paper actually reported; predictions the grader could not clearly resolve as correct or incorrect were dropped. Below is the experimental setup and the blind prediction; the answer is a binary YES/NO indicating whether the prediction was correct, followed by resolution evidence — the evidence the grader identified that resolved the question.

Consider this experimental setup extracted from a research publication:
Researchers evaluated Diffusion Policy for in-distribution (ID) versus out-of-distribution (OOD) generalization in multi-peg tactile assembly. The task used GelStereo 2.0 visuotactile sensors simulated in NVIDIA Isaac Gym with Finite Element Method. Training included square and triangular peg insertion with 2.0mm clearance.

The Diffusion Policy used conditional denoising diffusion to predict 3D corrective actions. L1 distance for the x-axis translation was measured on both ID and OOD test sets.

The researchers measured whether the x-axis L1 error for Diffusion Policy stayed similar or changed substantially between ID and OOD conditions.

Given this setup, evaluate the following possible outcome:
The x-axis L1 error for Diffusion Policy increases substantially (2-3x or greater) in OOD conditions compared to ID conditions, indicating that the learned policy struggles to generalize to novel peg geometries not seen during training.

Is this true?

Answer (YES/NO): NO